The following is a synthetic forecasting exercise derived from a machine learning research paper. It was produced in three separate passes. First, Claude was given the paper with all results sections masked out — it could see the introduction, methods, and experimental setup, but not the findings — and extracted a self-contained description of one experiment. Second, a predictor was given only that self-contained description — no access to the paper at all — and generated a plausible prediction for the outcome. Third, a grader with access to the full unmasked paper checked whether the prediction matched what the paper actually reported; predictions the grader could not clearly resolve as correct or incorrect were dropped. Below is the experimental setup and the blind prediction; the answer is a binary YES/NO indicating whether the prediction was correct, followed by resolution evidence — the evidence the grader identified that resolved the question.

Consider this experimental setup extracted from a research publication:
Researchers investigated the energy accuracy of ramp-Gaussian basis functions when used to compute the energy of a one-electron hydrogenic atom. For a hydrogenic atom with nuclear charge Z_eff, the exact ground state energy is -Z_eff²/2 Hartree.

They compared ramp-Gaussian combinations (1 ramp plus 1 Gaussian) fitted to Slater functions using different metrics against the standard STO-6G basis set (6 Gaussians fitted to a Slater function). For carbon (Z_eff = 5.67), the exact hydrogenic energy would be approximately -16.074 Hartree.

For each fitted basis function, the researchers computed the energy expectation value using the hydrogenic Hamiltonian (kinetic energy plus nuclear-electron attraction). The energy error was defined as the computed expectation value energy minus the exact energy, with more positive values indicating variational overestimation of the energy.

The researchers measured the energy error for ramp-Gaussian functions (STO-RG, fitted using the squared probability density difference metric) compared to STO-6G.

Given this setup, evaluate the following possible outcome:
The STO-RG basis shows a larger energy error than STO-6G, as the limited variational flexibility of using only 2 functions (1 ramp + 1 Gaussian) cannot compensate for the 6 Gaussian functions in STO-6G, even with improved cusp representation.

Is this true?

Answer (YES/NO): YES